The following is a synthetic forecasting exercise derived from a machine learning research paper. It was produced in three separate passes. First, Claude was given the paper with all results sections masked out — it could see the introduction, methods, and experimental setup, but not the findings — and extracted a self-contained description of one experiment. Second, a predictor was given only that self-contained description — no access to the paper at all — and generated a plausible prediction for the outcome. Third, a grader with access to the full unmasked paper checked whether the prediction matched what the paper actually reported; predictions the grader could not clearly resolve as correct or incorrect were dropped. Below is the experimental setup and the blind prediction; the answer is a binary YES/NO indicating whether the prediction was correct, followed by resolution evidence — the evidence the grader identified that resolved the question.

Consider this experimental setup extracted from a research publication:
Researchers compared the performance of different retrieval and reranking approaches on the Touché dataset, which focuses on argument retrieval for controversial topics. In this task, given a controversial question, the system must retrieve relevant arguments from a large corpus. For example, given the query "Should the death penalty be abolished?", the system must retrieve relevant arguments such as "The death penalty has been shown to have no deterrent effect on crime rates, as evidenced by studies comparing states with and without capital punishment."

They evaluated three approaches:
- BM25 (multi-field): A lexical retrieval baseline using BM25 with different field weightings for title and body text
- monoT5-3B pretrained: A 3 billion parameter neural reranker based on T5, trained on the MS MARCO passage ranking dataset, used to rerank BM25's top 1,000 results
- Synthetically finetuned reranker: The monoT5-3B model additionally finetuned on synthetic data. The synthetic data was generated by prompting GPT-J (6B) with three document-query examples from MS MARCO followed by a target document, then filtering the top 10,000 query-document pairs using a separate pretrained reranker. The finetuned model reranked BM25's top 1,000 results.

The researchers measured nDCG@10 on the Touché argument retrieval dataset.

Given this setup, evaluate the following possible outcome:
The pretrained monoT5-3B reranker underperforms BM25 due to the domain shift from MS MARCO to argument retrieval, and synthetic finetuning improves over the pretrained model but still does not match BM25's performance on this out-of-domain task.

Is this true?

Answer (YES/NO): YES